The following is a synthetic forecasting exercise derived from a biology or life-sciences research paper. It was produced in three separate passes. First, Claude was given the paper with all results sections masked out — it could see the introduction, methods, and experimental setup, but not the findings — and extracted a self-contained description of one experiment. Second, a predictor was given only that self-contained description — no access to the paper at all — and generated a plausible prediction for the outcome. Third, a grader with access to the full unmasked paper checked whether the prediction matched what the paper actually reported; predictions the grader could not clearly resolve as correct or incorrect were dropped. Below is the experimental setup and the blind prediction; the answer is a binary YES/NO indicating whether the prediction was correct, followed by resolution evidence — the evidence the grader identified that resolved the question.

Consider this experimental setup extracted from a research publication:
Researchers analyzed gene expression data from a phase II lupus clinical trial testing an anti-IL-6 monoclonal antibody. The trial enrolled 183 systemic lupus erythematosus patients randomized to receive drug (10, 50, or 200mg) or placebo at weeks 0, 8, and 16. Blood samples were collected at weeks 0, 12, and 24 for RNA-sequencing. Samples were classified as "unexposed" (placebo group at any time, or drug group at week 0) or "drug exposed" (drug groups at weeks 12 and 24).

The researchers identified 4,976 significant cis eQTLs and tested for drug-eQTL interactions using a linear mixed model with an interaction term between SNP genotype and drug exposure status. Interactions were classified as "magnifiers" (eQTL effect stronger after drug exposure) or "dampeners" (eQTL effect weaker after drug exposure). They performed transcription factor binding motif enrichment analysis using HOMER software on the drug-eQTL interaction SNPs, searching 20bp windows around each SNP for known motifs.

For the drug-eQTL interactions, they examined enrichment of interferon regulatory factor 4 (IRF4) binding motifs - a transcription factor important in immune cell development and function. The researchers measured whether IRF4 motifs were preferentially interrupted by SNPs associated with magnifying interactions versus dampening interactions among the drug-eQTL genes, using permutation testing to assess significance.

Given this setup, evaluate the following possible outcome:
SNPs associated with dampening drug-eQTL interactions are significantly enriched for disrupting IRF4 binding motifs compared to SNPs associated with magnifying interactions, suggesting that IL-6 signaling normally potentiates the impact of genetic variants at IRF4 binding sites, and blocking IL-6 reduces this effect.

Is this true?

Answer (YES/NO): NO